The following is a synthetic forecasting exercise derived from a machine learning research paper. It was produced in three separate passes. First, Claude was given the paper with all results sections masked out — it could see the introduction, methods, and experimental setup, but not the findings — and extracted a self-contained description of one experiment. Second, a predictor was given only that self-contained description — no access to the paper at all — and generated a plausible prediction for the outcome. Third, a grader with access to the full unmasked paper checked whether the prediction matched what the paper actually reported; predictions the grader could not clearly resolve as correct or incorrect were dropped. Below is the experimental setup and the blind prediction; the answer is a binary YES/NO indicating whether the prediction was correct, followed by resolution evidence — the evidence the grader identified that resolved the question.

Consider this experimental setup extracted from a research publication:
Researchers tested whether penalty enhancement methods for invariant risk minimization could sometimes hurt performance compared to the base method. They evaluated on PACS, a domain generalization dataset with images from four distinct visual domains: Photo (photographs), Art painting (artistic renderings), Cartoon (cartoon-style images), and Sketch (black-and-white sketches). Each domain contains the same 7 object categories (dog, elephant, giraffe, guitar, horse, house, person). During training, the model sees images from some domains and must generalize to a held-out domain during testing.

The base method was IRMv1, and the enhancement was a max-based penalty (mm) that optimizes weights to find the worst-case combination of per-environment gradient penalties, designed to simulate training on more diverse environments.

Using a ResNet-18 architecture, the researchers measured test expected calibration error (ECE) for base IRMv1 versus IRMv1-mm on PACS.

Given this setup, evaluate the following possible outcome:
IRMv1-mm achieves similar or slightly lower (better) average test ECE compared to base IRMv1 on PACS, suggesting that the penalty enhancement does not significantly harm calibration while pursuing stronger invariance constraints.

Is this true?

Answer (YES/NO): NO